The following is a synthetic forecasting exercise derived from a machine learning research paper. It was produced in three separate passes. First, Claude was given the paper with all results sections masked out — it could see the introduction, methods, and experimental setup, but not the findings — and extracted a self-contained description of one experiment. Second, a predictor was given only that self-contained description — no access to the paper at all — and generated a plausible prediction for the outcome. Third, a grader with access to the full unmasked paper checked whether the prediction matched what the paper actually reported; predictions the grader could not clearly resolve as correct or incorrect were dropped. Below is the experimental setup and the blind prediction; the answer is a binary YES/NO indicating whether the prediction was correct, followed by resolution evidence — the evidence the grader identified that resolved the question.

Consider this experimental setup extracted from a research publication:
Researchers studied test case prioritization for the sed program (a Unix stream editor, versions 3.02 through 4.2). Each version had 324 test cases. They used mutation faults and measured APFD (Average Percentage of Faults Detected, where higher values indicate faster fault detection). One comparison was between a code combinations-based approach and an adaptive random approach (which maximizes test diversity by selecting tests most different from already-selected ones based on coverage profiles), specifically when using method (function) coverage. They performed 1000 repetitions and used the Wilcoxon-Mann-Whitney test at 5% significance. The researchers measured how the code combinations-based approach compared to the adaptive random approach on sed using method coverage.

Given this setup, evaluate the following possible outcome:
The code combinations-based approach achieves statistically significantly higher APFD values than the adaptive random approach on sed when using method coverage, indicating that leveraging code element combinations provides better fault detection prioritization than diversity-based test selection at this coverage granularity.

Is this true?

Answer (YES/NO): NO